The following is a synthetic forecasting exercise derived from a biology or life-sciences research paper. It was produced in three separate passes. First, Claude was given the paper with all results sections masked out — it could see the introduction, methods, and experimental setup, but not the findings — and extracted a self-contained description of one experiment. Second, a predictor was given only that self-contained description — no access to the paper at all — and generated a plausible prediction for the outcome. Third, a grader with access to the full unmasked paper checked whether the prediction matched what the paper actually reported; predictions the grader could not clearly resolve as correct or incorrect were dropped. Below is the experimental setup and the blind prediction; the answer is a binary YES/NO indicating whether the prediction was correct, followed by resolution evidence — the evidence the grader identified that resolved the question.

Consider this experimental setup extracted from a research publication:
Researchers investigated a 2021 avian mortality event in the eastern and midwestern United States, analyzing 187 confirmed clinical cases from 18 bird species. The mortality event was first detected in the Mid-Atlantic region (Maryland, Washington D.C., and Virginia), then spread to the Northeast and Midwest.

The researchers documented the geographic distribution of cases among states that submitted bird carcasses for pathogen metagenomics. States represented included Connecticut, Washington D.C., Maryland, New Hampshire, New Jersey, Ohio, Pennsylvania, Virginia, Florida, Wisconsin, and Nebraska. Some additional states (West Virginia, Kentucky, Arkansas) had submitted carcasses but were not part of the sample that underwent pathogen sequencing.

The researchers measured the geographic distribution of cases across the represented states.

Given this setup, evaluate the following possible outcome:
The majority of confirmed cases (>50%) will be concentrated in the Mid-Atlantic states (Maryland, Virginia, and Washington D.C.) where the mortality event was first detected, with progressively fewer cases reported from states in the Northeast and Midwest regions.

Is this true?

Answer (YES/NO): YES